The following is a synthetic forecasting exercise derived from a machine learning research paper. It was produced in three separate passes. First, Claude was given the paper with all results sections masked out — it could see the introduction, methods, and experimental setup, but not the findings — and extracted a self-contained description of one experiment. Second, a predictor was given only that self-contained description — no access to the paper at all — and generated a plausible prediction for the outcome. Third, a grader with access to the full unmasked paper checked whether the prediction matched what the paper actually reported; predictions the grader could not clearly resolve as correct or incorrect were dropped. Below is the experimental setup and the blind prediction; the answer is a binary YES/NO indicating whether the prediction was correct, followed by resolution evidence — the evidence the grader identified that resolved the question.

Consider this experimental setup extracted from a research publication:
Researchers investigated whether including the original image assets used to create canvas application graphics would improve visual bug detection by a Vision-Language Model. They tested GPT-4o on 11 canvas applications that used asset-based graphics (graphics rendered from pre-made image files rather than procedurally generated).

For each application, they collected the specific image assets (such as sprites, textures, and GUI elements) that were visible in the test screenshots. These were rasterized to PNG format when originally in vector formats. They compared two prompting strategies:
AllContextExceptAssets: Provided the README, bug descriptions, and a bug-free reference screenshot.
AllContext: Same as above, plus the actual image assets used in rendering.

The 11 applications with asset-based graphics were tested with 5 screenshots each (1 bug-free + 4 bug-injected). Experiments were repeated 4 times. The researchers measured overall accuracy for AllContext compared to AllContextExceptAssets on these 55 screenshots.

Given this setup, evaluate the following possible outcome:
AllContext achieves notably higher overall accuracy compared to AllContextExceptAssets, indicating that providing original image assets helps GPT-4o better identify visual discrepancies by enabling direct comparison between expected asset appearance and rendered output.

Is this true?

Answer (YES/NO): NO